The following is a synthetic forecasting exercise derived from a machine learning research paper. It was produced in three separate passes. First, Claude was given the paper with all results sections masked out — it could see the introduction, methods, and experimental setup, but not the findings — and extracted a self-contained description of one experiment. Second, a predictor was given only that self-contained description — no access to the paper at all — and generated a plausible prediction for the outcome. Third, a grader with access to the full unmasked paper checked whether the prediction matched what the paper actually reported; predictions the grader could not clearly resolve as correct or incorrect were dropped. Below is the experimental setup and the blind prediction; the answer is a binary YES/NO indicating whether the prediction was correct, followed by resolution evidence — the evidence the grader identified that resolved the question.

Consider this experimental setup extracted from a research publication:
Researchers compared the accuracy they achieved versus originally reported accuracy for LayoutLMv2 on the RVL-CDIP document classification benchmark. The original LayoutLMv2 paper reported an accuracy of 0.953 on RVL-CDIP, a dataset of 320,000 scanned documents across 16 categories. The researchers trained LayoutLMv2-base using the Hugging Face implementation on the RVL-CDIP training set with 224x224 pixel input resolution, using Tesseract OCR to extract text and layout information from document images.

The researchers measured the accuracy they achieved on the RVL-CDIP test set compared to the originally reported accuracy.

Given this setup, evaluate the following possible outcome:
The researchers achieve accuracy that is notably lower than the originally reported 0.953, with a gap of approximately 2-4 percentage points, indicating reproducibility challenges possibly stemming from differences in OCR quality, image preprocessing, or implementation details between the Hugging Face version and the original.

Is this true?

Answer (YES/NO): NO